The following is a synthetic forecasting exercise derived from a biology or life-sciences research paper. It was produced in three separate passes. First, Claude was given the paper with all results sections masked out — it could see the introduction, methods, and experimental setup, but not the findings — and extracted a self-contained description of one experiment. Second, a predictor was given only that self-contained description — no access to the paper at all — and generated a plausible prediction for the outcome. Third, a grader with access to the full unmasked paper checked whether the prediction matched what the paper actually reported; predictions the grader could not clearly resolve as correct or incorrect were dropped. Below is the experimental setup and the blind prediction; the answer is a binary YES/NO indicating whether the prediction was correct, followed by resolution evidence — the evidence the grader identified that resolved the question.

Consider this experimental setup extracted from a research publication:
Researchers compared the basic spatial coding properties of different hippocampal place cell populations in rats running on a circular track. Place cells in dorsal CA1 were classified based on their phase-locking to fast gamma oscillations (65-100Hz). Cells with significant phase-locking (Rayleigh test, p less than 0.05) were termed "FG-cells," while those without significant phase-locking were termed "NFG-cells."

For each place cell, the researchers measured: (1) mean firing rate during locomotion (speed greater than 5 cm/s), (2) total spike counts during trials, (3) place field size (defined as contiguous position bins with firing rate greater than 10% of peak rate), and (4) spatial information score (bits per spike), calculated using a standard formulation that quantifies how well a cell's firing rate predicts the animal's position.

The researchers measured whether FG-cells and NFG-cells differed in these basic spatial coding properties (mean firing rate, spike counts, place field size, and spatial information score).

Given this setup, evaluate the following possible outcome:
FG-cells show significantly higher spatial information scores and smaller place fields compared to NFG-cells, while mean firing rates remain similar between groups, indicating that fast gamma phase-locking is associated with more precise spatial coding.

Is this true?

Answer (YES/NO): NO